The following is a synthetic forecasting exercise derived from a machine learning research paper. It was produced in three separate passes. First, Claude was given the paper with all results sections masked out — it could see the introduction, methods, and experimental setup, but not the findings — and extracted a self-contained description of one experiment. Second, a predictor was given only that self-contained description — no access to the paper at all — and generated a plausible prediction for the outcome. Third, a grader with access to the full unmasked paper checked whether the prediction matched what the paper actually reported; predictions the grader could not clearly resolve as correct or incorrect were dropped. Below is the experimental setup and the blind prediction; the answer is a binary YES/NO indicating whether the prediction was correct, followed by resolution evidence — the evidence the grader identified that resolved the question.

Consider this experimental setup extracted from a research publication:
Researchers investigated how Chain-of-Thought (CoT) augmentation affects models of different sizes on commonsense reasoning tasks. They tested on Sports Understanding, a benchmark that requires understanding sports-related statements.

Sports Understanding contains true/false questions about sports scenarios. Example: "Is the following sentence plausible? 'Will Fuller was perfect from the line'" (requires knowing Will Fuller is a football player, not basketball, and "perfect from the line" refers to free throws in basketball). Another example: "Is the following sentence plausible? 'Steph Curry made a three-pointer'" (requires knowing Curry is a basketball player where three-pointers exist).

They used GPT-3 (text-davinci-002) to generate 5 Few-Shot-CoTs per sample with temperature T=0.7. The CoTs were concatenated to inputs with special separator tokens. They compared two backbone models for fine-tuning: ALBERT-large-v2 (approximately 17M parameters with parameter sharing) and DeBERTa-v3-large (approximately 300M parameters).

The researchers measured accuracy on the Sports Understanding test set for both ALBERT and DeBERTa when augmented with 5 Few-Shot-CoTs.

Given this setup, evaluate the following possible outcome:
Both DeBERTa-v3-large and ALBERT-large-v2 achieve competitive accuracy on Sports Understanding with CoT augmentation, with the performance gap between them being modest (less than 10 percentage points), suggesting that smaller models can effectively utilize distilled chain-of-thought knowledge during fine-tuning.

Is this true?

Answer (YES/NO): YES